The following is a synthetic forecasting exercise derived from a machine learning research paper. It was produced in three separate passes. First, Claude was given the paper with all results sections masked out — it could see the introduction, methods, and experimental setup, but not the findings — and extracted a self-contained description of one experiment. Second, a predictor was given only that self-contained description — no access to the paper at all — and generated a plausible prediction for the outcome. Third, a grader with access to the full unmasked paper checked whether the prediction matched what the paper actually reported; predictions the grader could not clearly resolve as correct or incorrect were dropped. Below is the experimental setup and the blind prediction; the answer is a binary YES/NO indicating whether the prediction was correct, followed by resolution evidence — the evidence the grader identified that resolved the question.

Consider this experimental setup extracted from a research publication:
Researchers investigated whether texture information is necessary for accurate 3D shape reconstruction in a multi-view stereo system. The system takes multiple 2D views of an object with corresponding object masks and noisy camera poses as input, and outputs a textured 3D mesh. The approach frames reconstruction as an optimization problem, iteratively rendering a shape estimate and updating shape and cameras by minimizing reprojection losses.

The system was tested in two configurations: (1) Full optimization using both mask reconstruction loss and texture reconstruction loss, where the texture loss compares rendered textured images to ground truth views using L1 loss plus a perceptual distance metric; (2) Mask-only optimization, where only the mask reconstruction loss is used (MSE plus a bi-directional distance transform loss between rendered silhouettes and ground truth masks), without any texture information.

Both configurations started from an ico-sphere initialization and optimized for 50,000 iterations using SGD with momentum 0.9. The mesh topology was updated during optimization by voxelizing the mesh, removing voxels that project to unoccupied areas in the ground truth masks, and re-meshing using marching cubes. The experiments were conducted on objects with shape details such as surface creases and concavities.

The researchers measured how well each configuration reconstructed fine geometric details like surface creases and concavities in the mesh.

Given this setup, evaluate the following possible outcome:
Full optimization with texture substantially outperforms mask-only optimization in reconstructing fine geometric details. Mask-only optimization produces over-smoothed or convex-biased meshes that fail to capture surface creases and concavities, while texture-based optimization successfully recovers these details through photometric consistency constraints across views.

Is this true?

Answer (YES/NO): YES